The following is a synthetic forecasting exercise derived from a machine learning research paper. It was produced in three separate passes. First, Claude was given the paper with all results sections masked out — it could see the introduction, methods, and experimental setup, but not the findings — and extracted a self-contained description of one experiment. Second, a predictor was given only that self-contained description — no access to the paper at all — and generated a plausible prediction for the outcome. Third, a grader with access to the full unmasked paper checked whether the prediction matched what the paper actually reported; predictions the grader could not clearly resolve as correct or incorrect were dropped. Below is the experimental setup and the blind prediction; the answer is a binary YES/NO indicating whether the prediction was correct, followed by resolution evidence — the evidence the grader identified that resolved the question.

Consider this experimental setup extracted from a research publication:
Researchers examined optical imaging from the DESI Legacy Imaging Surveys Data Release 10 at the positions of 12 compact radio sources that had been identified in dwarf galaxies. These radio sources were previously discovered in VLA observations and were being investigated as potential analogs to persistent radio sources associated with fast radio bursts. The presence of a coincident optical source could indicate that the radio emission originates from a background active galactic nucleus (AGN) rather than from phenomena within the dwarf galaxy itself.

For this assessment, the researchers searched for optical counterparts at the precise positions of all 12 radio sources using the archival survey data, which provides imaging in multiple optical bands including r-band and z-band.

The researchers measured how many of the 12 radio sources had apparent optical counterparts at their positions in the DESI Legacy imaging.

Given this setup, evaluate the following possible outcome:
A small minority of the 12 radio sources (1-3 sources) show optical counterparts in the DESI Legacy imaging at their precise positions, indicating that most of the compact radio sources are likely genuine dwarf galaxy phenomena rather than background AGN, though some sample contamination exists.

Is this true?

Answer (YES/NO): YES